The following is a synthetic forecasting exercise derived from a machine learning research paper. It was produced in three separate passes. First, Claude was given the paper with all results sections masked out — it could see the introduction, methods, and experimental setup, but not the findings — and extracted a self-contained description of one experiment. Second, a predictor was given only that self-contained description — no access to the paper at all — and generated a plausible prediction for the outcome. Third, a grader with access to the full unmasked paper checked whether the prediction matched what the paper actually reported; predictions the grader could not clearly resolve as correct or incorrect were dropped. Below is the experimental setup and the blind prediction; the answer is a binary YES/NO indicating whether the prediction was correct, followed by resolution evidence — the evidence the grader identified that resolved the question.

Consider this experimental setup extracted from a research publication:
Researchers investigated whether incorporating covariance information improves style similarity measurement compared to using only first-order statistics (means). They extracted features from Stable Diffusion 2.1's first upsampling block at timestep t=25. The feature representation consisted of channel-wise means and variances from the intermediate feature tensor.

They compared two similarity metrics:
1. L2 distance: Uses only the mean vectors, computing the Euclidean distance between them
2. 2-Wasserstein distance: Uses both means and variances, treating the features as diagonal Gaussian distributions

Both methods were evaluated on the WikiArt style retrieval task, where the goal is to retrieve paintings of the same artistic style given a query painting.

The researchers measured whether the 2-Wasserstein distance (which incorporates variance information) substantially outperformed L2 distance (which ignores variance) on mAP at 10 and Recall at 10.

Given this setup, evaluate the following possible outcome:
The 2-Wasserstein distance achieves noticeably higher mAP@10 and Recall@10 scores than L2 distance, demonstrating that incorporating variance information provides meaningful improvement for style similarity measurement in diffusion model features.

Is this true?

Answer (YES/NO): NO